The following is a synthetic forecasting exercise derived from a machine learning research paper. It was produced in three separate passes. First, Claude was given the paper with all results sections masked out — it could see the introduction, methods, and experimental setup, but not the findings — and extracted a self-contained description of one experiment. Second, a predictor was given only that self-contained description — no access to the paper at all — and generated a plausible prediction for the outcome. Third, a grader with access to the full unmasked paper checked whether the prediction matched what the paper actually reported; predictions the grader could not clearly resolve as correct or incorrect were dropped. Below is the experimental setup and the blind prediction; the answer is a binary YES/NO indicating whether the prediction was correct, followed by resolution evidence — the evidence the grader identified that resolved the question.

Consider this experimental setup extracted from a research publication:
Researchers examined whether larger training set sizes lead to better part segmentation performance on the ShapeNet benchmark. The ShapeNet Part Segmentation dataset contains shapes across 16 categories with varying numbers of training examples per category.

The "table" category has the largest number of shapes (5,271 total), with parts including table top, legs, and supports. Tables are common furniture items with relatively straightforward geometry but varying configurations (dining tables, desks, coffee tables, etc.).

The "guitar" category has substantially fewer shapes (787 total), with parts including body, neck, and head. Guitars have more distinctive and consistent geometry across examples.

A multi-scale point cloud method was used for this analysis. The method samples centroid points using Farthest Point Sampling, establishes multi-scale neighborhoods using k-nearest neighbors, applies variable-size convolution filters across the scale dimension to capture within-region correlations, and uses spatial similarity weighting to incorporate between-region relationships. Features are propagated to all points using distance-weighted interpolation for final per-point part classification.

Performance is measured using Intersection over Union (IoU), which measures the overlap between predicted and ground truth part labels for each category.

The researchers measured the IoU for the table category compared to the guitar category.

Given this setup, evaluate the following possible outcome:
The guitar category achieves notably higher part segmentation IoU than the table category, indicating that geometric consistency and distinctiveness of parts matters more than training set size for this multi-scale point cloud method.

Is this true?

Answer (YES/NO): YES